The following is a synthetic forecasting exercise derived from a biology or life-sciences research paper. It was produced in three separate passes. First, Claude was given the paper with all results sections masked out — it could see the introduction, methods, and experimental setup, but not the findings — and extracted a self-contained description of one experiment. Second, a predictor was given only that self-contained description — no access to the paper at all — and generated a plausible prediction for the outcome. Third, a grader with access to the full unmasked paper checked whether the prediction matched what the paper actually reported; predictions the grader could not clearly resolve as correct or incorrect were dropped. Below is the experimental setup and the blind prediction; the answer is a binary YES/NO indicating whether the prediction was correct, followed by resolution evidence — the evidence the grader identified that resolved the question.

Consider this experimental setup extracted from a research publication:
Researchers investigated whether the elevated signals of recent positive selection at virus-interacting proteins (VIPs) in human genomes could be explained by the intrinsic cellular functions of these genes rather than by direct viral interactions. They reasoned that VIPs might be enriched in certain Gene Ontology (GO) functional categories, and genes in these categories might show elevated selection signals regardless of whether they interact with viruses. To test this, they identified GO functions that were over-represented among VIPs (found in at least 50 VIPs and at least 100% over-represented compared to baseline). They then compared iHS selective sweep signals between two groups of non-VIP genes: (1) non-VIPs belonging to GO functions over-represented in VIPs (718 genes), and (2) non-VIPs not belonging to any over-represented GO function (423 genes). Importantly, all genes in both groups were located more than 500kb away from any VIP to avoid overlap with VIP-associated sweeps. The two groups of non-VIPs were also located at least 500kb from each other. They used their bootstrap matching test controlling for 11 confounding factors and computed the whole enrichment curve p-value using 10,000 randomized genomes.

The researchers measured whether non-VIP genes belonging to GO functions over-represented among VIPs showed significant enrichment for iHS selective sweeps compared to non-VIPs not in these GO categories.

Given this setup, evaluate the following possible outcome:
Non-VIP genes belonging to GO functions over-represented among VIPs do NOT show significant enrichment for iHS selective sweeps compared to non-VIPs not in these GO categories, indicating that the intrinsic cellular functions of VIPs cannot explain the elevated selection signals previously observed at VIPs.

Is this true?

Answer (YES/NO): YES